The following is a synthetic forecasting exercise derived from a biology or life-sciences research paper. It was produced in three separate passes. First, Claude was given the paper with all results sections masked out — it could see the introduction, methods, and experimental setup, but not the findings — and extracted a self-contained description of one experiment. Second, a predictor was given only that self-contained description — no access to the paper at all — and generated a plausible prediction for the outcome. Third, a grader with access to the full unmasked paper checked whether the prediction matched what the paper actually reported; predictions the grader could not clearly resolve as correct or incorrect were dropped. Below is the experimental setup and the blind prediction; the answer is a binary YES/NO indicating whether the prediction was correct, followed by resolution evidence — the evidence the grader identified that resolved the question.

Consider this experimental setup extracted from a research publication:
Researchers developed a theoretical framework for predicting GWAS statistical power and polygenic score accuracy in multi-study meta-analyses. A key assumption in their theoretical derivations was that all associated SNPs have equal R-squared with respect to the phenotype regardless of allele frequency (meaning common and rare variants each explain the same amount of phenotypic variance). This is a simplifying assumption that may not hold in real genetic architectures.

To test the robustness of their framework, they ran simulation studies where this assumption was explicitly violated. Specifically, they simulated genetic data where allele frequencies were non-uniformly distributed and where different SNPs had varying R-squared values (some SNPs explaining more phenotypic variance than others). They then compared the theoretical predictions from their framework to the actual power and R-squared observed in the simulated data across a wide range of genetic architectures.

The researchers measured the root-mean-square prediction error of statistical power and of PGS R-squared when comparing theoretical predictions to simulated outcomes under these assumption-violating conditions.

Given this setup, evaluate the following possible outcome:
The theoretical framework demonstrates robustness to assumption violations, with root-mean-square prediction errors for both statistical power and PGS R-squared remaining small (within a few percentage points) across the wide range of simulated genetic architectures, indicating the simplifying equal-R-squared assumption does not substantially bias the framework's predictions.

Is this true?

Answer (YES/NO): YES